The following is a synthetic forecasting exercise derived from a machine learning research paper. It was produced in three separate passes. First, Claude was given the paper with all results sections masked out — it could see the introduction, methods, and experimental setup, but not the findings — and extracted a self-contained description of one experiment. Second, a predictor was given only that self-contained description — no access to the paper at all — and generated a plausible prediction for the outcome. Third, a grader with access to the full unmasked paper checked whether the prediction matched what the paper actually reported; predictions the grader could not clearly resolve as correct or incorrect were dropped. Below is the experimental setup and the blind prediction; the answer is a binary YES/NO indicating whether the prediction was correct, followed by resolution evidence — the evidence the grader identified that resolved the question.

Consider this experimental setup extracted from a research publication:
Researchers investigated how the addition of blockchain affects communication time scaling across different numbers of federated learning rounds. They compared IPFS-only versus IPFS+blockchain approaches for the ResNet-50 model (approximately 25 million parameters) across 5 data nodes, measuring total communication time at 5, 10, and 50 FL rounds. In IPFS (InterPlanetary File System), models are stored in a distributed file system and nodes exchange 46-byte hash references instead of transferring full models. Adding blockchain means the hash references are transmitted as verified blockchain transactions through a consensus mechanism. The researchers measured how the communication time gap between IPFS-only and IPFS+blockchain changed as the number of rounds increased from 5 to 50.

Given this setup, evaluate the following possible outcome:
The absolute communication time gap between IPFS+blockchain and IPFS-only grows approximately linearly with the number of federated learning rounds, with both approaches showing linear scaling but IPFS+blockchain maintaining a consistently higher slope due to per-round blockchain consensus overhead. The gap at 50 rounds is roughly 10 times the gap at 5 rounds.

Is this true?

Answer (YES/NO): NO